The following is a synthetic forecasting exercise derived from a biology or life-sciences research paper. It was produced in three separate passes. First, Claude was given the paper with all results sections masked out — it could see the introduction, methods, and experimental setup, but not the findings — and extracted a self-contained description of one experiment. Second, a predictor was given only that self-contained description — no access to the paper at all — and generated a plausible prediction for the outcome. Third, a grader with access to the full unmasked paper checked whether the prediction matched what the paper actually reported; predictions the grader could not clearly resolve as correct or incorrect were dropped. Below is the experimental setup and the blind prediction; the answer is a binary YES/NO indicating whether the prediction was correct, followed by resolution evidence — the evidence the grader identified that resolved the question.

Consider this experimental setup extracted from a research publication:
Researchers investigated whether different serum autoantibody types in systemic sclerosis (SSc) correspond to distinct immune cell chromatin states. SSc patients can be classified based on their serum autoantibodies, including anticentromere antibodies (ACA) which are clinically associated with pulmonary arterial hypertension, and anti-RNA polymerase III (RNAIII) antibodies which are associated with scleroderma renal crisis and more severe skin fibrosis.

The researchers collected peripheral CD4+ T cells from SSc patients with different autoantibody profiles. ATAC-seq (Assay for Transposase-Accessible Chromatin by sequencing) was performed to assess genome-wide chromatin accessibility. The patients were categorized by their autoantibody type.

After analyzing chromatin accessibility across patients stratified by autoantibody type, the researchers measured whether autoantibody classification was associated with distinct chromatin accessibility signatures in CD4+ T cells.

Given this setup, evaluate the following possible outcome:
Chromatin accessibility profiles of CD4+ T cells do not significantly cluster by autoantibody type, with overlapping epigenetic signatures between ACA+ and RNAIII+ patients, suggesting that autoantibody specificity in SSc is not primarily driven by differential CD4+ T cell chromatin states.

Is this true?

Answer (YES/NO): NO